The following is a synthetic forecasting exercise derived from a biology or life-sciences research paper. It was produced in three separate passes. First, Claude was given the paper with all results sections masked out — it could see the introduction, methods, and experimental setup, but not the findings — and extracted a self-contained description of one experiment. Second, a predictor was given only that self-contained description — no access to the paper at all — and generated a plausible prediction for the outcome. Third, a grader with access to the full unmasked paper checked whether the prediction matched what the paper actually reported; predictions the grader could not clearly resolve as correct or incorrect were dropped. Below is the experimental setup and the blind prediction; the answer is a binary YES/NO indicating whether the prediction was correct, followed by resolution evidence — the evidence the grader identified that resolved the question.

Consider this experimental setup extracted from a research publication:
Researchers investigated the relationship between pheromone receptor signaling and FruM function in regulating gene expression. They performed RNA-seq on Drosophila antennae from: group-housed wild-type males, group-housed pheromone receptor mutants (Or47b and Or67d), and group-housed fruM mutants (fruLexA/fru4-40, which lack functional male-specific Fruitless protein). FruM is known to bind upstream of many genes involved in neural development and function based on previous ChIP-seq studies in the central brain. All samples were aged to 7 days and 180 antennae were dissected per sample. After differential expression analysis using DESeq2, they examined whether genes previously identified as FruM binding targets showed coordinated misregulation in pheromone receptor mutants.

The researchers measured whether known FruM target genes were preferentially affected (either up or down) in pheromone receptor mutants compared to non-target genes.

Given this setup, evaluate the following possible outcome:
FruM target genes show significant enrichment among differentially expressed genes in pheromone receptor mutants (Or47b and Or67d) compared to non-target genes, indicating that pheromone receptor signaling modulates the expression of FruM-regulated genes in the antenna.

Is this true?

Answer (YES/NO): YES